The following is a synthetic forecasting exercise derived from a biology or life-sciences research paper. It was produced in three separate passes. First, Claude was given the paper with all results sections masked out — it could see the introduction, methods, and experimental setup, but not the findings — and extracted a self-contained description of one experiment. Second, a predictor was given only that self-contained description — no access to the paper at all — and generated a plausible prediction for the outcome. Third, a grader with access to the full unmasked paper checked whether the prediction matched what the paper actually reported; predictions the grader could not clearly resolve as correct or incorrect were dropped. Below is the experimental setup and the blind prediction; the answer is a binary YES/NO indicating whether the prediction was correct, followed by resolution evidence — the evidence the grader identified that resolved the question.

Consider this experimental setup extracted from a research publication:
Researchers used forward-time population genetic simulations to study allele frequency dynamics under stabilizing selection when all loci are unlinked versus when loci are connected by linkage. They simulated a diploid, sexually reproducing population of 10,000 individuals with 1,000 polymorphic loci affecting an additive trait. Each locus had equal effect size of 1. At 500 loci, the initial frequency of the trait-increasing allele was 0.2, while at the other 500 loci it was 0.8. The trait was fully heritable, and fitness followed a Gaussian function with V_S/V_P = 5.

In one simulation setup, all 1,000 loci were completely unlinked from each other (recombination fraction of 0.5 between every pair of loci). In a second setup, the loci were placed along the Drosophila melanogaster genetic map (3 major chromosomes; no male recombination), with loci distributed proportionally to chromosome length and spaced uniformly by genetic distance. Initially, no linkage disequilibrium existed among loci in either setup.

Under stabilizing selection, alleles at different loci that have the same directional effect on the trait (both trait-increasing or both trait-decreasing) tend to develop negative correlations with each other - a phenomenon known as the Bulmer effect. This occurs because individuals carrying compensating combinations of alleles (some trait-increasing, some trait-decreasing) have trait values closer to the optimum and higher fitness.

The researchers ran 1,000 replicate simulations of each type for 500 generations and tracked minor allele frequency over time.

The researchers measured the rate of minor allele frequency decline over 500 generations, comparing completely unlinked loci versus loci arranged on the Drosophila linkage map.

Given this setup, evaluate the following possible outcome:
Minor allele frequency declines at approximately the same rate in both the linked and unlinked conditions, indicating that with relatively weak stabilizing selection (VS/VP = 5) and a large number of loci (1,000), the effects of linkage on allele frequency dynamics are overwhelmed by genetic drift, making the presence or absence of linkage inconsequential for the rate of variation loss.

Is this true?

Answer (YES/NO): NO